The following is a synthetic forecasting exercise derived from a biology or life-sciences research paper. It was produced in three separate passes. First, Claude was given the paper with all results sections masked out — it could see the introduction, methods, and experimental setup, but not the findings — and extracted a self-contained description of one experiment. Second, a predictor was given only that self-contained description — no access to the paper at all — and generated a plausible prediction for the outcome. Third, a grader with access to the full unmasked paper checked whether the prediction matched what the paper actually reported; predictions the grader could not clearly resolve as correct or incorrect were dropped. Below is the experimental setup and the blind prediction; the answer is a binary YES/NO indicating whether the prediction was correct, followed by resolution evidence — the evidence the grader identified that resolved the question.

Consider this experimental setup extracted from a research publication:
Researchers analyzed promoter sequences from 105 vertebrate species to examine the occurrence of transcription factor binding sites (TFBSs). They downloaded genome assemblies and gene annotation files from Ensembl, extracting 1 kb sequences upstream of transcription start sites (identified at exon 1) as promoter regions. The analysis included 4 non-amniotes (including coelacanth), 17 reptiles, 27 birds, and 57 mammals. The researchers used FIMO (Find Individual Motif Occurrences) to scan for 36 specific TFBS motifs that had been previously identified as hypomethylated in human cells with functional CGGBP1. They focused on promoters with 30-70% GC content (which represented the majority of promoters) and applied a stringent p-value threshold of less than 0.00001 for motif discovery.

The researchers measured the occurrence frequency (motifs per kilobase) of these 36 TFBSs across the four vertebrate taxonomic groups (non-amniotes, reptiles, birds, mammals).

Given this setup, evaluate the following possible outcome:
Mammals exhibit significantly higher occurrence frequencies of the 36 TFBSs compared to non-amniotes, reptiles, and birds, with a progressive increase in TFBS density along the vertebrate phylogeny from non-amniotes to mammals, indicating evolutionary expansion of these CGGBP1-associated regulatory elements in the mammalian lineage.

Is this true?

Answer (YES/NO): NO